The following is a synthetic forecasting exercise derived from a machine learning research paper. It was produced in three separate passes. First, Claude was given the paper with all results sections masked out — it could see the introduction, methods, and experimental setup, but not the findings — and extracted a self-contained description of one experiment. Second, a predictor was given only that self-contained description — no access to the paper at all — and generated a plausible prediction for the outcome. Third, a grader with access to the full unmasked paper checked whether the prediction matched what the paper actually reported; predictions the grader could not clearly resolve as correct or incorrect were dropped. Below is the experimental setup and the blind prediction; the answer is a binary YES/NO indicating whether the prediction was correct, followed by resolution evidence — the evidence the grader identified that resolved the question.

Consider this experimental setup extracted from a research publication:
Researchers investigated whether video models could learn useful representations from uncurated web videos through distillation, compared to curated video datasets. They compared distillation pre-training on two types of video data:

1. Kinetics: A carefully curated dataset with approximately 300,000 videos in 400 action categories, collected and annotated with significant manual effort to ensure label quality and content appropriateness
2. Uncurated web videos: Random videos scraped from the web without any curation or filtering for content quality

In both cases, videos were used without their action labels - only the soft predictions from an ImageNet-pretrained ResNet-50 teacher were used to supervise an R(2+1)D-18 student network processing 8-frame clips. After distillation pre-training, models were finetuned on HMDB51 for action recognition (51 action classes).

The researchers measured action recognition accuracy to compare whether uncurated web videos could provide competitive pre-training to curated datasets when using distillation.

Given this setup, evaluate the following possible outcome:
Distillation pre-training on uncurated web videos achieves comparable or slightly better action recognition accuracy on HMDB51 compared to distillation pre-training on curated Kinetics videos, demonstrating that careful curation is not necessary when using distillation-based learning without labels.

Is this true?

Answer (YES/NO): YES